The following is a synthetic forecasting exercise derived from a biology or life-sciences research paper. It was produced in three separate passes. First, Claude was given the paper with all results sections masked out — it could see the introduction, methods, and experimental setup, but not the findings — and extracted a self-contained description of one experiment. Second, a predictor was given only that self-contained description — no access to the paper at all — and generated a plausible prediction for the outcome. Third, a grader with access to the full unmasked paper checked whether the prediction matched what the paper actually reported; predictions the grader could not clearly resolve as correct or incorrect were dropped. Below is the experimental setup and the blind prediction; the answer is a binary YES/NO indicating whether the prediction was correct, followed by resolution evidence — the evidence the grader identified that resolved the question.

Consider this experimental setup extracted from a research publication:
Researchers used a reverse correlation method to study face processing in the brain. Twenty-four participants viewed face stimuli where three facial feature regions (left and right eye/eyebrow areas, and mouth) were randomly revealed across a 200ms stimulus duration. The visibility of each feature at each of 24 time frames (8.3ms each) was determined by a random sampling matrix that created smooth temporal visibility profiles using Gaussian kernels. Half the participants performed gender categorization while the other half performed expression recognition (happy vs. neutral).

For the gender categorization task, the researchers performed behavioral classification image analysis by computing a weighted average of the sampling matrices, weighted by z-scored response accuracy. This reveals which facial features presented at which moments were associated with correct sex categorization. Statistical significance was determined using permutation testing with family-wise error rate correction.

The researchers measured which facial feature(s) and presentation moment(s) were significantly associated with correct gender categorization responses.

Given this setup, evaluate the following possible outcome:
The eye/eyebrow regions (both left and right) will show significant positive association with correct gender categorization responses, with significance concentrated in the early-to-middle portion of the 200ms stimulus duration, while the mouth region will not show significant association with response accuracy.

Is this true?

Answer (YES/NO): NO